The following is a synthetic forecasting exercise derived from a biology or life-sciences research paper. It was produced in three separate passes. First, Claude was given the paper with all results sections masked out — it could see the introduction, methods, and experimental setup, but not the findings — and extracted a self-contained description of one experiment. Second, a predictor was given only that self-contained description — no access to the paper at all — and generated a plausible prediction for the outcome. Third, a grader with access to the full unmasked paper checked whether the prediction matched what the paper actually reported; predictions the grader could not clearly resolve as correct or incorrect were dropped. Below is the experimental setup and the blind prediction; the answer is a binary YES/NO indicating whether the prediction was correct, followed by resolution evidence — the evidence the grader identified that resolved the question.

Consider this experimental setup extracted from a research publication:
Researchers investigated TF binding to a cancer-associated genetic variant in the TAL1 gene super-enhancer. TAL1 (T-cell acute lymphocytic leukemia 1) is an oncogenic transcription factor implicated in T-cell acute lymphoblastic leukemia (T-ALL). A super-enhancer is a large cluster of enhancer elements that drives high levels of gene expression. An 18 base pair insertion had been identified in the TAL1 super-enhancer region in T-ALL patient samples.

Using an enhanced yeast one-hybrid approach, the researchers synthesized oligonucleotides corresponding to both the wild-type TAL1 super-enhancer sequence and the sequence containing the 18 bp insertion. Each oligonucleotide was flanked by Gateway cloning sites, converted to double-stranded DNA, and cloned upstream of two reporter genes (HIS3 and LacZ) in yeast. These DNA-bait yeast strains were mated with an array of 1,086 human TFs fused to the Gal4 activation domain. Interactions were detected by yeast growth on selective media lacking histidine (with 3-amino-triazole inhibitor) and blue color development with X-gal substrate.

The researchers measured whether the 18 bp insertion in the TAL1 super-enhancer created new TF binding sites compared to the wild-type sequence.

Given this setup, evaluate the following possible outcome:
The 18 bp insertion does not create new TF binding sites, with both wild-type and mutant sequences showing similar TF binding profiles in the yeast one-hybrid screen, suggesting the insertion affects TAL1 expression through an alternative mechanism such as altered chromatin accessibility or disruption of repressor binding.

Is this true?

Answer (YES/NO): NO